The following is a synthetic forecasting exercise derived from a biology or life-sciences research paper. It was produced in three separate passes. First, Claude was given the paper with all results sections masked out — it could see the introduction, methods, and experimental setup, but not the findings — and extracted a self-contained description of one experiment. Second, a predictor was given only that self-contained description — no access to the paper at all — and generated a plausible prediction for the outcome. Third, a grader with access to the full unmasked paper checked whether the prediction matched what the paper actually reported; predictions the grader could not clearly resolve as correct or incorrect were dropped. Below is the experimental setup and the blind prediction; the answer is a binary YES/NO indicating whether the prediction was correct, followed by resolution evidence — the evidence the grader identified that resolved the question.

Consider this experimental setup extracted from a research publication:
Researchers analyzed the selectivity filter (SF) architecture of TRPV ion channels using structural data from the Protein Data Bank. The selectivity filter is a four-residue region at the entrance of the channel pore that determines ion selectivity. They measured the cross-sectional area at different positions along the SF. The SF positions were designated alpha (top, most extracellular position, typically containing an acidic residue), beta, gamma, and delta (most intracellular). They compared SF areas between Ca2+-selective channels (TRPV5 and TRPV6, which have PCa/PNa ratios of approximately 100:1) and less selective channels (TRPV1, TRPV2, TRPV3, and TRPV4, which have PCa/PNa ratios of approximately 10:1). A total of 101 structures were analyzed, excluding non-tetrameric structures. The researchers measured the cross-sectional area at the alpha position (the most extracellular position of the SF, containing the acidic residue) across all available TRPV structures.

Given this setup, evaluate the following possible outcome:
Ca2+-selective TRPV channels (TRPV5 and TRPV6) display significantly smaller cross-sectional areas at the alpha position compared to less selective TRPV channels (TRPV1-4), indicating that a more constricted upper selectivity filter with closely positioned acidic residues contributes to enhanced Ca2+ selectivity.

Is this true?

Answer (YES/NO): YES